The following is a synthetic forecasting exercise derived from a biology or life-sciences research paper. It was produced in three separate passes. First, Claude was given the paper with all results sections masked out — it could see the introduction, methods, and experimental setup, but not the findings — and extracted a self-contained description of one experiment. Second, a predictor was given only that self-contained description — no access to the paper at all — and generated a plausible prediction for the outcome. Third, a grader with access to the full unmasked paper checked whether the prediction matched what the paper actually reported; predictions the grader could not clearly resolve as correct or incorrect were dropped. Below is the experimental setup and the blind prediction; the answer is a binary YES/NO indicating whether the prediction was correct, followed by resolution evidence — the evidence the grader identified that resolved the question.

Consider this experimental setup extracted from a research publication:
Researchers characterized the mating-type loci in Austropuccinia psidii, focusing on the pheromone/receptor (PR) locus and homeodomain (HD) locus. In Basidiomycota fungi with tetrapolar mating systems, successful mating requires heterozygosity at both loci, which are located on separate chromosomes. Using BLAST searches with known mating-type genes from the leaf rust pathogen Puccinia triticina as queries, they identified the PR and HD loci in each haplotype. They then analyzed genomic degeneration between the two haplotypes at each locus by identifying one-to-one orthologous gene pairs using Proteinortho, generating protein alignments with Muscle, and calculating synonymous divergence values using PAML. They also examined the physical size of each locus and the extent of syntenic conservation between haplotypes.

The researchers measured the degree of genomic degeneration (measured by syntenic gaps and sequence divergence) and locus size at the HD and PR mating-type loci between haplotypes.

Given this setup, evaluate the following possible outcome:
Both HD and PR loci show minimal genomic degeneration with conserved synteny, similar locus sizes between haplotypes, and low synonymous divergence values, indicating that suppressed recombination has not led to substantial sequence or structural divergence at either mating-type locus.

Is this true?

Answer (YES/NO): NO